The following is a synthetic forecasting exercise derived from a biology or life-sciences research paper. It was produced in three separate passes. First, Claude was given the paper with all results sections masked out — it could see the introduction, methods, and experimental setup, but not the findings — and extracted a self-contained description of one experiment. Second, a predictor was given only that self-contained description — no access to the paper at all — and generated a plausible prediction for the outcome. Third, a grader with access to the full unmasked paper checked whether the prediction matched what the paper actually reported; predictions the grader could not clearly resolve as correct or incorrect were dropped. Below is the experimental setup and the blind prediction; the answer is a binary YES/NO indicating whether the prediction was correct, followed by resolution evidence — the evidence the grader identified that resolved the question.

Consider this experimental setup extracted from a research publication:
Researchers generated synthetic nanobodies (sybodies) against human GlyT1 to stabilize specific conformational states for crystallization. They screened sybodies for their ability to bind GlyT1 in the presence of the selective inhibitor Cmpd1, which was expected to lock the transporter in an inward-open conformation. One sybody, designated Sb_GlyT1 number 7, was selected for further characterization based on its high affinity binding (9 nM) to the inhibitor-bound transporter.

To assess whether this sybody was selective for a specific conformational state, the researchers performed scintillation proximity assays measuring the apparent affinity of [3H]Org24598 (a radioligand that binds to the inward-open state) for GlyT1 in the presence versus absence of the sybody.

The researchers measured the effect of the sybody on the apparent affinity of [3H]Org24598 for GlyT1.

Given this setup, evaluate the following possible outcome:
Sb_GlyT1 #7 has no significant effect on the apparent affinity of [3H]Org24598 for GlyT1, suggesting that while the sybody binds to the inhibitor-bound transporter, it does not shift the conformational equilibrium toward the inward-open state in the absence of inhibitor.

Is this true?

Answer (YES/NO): NO